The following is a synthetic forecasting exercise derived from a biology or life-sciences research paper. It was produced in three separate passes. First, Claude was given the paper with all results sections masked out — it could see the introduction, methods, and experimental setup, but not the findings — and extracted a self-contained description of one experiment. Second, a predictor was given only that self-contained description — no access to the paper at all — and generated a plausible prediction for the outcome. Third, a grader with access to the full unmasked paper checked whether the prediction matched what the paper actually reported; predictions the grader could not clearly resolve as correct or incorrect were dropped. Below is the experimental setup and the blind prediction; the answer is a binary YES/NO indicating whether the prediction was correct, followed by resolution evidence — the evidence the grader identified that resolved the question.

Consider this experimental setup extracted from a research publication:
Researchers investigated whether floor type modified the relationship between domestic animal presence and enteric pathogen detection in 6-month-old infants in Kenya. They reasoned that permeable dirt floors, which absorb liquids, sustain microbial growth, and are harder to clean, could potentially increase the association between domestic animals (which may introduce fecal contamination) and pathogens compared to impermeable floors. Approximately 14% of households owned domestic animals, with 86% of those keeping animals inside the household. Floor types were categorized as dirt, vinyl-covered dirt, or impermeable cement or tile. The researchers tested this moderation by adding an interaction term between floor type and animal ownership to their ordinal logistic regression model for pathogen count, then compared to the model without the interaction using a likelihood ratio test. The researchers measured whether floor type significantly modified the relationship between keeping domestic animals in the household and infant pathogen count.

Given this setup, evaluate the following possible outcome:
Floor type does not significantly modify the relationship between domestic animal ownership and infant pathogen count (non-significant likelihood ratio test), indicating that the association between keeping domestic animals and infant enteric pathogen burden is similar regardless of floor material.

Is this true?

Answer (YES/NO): YES